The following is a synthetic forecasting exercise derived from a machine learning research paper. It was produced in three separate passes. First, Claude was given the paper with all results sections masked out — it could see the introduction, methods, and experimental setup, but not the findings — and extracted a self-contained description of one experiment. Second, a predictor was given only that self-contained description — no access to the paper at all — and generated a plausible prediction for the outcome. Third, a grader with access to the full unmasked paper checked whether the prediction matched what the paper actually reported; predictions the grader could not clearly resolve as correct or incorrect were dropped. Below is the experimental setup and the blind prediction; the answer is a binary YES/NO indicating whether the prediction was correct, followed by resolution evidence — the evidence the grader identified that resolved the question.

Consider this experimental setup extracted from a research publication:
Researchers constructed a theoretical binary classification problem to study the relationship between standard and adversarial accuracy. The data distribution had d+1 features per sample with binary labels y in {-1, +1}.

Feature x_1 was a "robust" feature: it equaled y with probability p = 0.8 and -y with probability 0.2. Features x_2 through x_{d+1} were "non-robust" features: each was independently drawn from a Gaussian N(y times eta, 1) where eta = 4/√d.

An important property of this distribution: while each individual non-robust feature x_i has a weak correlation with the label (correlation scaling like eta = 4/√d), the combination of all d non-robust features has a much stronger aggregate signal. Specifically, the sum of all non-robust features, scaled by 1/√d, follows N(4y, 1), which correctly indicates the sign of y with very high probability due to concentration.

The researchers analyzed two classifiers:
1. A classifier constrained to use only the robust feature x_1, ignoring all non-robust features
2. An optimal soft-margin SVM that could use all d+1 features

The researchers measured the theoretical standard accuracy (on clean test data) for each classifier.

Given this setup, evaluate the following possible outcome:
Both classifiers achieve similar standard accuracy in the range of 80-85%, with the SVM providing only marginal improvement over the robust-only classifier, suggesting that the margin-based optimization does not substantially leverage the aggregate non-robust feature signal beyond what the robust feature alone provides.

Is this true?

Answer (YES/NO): NO